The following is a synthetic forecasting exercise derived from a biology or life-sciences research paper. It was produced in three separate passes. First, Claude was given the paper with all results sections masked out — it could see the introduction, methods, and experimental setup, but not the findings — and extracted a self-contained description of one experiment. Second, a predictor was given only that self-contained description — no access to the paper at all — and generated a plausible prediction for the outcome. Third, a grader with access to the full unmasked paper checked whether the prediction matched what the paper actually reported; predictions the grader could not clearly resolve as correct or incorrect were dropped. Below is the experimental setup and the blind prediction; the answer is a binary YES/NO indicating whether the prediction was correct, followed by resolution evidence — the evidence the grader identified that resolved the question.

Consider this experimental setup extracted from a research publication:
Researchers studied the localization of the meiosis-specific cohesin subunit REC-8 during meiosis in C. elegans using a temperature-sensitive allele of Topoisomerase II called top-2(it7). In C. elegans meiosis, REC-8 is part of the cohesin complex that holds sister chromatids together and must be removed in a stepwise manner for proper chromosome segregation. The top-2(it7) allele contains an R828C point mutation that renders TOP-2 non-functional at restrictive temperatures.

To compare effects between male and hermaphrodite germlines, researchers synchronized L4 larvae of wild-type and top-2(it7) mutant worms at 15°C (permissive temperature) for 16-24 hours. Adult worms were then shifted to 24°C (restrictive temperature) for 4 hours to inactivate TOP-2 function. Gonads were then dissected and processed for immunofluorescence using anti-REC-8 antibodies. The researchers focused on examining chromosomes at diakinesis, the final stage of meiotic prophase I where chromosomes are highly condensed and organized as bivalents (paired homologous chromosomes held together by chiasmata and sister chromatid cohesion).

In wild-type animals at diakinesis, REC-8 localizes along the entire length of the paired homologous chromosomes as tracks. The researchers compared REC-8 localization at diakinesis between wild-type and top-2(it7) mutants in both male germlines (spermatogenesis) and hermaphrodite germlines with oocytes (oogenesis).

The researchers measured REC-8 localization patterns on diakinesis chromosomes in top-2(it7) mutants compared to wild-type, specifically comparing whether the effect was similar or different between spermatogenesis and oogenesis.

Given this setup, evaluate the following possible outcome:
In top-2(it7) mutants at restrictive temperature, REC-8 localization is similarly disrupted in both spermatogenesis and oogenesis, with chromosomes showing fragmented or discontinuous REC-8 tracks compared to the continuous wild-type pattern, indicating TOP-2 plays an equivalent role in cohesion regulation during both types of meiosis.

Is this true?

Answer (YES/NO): NO